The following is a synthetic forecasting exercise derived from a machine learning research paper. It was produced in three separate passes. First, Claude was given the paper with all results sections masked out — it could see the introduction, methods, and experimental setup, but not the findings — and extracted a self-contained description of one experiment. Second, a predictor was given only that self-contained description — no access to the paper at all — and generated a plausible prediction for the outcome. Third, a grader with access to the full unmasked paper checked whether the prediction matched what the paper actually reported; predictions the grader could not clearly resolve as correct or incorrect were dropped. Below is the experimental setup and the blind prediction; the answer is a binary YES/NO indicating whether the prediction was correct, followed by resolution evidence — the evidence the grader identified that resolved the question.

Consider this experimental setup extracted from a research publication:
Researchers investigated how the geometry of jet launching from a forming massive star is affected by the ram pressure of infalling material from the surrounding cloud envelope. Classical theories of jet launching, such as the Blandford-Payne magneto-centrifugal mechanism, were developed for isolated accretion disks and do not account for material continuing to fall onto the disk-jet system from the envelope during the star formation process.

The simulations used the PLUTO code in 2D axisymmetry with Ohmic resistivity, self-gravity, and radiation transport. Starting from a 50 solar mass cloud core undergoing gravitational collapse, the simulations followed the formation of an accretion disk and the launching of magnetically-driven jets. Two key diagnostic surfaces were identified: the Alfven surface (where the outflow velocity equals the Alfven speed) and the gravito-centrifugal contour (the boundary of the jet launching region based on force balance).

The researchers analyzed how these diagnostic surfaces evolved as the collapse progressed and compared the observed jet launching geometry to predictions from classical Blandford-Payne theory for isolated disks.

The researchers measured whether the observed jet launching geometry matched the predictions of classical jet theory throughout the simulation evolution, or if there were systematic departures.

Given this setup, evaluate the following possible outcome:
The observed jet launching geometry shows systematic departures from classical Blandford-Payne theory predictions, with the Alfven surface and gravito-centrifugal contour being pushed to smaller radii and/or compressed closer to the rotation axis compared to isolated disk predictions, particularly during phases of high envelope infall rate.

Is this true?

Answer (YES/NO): YES